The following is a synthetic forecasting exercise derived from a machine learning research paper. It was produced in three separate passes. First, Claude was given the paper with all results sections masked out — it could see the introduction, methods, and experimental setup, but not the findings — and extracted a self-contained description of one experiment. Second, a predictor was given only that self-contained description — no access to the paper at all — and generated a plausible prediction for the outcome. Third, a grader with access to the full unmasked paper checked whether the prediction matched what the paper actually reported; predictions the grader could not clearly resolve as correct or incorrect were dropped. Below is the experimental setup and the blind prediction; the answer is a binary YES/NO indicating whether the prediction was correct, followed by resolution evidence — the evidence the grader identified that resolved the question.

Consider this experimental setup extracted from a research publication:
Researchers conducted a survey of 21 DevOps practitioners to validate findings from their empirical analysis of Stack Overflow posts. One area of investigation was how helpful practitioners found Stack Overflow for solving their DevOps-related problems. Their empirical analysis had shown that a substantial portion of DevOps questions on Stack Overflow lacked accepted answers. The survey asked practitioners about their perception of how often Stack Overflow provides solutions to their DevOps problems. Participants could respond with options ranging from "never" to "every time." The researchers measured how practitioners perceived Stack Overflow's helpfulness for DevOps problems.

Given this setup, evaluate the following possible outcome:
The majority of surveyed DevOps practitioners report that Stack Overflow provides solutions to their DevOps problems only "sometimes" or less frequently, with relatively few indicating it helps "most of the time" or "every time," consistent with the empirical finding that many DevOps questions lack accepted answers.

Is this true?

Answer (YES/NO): NO